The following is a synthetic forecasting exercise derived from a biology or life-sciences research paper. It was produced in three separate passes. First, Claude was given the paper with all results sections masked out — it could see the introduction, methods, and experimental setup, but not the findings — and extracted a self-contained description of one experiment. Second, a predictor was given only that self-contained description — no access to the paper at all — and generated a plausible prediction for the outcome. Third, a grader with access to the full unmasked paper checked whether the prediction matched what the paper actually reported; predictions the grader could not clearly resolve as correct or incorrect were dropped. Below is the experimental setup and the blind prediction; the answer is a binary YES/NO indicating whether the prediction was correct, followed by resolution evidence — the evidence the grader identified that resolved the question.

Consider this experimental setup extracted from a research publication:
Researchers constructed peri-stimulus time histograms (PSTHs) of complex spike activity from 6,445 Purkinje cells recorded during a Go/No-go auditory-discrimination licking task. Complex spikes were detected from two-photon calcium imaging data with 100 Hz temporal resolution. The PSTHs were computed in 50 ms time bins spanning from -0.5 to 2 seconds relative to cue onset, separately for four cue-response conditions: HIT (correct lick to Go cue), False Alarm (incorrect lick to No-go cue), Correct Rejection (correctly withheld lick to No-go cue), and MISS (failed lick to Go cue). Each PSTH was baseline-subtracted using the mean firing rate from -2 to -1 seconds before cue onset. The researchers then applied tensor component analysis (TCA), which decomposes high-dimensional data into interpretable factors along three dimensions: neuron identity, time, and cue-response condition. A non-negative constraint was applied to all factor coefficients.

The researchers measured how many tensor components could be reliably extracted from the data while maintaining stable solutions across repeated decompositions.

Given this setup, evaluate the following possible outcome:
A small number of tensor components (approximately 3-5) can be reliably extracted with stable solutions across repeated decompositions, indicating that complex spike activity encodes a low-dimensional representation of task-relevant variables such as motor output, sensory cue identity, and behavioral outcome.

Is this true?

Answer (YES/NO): YES